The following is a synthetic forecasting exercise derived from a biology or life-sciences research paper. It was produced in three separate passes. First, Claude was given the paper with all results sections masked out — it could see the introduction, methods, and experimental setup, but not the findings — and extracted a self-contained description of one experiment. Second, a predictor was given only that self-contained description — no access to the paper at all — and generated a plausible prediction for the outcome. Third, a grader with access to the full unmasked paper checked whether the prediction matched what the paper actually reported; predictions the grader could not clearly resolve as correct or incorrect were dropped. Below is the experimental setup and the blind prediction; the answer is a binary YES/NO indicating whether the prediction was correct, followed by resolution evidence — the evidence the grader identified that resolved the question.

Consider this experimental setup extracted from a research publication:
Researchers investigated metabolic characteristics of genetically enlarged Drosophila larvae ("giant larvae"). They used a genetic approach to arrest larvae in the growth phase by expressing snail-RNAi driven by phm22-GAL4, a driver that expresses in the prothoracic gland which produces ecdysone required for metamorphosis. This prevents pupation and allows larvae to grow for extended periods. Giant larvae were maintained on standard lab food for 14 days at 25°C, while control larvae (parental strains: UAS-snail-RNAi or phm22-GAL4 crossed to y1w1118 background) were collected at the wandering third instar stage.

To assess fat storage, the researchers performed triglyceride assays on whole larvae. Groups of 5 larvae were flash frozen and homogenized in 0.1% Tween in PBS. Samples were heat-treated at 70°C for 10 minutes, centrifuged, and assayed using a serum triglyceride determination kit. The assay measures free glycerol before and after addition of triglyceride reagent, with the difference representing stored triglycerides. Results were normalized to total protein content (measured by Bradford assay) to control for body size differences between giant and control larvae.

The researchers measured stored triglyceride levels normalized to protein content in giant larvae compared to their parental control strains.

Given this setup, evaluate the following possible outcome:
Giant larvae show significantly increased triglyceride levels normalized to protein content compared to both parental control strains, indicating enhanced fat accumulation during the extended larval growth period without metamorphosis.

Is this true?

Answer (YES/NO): NO